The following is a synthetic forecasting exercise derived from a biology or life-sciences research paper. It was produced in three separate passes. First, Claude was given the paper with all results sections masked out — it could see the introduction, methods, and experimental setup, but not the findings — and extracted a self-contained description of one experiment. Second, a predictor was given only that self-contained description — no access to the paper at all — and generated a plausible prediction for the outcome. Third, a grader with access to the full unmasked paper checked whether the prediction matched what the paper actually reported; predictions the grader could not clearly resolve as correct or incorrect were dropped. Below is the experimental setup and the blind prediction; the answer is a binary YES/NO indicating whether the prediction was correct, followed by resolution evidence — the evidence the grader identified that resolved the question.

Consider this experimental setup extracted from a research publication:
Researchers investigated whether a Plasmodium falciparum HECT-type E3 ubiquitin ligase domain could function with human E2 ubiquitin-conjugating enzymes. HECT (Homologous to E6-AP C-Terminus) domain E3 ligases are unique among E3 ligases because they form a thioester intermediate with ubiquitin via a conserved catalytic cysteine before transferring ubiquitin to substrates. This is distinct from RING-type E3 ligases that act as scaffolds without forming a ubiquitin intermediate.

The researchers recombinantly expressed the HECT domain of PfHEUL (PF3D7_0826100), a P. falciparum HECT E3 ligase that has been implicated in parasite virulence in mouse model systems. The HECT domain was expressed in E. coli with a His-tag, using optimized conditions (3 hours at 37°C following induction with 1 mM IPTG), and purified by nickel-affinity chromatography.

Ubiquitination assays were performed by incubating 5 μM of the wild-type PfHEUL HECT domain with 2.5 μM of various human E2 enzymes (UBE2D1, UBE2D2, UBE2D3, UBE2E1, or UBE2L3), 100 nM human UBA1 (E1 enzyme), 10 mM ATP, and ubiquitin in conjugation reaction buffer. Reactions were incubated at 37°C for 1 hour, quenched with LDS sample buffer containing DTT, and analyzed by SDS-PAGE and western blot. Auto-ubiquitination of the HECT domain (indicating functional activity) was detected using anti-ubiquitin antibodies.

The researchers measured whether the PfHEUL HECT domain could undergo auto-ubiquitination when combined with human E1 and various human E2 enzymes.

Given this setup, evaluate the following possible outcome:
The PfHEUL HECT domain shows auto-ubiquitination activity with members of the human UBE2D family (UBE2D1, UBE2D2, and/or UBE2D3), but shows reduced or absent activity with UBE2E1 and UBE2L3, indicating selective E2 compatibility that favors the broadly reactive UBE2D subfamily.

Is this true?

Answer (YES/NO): NO